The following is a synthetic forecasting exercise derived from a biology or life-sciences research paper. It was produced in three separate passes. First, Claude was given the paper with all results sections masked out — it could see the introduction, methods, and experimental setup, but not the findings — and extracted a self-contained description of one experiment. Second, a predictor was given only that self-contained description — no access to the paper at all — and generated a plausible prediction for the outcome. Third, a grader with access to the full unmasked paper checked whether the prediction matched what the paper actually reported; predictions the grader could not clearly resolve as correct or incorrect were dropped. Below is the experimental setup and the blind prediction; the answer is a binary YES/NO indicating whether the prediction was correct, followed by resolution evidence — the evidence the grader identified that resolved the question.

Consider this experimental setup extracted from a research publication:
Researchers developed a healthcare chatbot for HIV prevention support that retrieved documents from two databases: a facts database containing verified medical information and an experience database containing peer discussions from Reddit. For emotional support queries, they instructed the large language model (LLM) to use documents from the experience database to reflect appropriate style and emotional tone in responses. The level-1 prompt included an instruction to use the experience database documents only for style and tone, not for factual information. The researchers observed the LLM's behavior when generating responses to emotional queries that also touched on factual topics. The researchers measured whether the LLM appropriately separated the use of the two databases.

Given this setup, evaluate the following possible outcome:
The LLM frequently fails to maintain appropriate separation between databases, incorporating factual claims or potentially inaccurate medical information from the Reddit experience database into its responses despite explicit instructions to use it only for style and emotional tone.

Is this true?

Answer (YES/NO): YES